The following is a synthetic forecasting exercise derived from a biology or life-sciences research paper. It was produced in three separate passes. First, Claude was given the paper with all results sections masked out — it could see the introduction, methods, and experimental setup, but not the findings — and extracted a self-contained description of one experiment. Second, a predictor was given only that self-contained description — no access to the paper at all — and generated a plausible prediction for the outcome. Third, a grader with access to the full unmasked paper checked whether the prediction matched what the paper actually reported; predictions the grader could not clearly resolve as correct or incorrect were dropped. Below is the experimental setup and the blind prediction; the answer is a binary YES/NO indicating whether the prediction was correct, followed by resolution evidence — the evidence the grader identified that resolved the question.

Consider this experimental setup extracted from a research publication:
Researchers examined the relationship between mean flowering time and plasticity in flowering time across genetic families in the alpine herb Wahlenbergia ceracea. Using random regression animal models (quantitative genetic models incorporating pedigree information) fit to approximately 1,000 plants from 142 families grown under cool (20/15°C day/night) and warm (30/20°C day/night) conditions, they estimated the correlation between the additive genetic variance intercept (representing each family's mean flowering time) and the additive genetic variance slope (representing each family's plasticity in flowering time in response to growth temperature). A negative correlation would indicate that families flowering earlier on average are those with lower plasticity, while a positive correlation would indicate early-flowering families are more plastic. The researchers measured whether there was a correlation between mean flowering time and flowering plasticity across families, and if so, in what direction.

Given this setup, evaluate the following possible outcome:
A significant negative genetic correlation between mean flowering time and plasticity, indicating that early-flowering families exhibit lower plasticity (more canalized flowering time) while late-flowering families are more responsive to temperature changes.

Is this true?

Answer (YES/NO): YES